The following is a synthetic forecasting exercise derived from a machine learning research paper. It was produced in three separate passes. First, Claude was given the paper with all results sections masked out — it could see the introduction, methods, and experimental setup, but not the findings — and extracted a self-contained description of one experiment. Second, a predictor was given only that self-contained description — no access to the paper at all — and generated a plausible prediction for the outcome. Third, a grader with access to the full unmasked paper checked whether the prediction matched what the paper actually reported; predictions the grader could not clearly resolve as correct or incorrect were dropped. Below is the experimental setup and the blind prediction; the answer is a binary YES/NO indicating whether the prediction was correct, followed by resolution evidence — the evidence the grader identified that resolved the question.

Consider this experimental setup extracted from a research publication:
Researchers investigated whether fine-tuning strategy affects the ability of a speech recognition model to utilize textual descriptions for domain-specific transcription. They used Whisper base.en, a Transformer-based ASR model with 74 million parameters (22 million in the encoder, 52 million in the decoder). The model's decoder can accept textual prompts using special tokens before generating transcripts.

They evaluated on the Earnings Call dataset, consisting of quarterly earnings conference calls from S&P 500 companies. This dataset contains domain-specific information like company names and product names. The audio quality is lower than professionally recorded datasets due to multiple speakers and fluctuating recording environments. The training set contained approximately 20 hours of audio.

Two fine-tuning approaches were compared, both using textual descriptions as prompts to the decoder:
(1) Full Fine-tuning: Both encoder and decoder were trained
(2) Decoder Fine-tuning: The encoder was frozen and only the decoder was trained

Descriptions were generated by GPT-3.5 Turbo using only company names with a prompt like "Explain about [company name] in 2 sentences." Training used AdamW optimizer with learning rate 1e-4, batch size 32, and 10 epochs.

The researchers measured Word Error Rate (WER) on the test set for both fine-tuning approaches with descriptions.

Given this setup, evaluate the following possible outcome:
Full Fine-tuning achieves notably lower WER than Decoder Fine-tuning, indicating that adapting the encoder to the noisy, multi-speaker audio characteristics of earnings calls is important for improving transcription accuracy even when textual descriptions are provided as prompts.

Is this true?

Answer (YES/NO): NO